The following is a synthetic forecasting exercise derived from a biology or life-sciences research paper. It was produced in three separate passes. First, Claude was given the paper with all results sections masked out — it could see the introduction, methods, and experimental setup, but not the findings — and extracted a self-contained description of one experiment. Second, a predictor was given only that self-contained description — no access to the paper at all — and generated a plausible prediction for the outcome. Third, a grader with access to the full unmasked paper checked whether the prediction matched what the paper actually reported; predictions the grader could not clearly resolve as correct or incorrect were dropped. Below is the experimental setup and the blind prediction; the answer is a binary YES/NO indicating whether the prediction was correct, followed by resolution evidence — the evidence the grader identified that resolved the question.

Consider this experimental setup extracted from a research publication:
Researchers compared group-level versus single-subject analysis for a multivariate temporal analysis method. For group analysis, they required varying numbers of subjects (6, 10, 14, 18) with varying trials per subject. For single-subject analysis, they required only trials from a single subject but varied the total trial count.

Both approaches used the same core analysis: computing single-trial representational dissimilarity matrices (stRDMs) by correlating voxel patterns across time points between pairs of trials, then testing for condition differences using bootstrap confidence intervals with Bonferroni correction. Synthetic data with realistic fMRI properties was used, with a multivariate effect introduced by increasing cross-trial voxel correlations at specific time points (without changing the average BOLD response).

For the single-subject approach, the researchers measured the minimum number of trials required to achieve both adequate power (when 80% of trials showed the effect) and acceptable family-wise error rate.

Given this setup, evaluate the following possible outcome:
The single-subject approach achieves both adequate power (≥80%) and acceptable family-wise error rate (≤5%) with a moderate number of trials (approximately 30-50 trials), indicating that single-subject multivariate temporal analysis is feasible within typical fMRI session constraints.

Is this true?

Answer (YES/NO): NO